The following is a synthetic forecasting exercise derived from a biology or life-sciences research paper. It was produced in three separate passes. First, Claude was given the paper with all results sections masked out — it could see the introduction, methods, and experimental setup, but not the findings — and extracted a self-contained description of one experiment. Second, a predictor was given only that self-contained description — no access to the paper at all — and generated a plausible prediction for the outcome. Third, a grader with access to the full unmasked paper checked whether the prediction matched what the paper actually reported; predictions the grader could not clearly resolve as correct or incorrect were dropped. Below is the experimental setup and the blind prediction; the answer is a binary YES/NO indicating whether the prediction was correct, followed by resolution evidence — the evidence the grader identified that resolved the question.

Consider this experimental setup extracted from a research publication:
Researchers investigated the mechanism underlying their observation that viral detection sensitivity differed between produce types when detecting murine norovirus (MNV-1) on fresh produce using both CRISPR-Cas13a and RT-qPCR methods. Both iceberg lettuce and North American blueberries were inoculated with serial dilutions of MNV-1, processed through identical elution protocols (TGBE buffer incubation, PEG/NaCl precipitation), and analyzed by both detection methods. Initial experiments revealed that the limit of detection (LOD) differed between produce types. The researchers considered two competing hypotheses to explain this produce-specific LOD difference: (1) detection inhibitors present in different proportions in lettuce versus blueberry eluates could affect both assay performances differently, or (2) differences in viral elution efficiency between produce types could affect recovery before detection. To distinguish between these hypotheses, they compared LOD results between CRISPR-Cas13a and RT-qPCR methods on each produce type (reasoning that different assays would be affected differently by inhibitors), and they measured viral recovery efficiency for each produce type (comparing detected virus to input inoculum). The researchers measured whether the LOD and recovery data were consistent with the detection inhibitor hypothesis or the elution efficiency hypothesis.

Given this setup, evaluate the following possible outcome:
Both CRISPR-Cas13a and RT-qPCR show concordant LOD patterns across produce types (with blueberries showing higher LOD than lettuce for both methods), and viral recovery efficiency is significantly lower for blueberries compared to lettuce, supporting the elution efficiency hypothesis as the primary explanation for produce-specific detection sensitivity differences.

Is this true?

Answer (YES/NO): YES